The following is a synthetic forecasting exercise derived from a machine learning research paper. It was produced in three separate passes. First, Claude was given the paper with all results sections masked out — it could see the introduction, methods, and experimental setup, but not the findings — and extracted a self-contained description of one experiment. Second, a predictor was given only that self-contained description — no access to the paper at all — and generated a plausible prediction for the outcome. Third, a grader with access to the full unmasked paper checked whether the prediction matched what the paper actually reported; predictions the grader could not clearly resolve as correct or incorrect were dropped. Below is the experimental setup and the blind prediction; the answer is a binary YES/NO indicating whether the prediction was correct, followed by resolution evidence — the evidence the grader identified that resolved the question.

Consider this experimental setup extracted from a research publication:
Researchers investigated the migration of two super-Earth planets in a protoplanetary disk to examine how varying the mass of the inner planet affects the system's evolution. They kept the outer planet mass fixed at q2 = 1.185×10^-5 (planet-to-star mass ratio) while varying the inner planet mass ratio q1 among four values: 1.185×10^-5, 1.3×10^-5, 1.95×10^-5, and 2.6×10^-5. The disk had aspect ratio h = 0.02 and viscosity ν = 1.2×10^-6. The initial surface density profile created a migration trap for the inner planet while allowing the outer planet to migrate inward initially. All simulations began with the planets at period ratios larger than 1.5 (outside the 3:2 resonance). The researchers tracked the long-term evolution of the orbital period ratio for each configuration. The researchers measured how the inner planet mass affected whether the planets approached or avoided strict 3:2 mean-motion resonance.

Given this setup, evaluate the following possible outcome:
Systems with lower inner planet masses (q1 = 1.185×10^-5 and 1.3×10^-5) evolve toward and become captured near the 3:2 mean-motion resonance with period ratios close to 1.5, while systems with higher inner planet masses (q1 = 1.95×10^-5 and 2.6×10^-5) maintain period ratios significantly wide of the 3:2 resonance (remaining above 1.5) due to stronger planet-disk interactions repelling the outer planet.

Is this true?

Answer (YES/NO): NO